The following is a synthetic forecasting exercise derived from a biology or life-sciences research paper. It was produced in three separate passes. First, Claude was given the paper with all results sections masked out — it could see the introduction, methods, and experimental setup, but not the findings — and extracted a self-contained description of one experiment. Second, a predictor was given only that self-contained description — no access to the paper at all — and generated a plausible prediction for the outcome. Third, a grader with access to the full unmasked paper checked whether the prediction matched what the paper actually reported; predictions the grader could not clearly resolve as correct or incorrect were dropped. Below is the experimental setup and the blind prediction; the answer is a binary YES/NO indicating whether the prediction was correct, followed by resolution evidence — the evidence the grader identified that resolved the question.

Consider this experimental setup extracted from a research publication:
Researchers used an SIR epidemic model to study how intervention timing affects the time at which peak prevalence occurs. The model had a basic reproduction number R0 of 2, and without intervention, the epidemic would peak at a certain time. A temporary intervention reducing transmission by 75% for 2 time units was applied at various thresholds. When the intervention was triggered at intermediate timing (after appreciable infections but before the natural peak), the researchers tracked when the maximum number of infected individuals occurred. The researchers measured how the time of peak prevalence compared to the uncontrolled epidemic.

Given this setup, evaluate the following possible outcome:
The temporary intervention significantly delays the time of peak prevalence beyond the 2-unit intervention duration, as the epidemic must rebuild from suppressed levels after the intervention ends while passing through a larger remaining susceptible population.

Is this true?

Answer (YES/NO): YES